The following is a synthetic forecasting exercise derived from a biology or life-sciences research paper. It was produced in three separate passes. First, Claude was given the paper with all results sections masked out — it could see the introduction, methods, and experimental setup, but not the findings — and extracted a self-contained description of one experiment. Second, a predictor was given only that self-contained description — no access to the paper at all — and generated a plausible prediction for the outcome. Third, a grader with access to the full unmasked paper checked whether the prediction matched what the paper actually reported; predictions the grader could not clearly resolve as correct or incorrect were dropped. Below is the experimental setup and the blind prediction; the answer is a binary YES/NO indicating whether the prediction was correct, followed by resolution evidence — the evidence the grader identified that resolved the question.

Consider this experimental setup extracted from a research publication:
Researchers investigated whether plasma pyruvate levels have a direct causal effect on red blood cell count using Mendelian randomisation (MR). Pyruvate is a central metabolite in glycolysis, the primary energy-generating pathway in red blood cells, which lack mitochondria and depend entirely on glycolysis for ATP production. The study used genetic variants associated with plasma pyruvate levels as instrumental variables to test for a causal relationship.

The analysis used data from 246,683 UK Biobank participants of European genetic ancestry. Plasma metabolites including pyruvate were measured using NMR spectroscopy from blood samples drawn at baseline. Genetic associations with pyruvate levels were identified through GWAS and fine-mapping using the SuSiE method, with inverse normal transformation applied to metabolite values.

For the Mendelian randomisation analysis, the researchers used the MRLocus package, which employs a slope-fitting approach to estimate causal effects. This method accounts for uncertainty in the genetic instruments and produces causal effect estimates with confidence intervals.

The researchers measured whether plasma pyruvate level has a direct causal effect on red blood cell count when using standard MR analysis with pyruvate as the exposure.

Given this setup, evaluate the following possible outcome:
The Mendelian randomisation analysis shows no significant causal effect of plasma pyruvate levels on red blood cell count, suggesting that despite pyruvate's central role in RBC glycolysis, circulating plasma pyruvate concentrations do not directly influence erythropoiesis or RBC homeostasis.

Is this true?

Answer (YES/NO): NO